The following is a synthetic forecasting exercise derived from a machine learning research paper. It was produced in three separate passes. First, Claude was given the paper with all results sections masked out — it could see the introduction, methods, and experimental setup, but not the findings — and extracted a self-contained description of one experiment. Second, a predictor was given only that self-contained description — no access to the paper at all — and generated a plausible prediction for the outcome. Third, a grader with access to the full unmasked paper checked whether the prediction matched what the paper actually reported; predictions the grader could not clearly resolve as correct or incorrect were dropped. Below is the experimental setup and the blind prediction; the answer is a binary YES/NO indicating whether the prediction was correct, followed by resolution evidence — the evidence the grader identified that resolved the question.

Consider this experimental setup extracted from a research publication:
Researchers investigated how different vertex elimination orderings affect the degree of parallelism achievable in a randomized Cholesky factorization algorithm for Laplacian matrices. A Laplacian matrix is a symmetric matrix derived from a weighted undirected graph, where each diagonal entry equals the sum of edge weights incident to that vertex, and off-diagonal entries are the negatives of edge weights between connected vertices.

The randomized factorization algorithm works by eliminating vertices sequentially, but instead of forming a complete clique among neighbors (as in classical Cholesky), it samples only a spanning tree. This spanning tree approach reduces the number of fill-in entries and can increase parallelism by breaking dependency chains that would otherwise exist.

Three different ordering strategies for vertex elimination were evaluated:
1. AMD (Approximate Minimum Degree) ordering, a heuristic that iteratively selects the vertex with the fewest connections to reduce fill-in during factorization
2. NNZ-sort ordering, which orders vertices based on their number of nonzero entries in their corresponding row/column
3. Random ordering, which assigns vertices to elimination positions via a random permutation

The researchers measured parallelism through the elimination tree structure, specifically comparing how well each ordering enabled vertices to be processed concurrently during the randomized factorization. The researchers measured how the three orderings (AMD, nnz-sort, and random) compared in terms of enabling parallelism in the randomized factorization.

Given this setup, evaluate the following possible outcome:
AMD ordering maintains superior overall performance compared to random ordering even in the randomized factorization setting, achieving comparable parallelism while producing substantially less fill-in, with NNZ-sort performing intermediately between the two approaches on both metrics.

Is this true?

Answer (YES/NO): NO